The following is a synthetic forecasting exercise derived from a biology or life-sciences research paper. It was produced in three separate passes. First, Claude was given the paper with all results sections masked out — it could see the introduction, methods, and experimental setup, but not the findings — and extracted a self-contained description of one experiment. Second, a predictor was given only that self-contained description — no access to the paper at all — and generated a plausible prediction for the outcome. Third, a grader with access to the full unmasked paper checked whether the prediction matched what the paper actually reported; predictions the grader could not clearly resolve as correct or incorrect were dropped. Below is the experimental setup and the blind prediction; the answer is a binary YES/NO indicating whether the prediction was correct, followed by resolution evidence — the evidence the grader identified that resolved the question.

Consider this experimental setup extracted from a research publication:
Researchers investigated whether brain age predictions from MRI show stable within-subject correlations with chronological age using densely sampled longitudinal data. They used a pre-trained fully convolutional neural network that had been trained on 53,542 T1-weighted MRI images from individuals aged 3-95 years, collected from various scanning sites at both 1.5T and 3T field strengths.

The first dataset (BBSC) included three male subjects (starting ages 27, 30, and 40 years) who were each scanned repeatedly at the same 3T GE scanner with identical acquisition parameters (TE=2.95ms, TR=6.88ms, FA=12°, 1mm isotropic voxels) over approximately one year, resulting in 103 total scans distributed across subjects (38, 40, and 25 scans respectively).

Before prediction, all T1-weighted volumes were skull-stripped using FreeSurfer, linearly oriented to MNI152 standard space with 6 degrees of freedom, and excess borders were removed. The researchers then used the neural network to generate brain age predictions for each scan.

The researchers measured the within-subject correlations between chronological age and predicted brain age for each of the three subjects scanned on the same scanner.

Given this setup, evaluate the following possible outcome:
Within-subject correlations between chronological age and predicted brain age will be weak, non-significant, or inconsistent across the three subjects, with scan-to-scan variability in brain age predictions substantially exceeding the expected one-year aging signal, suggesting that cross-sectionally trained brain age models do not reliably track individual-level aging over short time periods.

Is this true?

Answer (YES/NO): YES